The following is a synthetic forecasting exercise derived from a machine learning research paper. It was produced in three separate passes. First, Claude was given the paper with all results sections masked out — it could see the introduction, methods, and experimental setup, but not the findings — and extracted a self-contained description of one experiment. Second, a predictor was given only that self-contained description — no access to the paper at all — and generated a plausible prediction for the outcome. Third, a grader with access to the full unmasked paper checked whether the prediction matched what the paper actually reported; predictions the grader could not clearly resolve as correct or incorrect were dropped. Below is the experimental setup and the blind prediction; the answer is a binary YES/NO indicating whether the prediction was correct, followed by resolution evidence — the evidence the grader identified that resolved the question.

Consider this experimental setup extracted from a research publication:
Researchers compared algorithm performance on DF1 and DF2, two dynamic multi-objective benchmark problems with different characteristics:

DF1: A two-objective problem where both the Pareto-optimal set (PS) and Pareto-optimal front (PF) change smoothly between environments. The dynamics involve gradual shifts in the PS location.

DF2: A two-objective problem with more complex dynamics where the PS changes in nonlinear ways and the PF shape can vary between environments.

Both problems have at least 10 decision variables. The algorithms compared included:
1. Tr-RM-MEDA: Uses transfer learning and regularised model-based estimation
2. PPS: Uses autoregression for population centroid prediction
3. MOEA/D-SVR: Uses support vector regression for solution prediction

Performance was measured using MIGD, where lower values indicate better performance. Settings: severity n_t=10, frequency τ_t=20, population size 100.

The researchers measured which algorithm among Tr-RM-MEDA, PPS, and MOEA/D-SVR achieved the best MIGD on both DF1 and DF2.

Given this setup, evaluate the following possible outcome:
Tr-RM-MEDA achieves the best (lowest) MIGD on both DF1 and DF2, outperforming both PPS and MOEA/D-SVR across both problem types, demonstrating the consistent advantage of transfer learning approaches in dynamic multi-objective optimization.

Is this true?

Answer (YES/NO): YES